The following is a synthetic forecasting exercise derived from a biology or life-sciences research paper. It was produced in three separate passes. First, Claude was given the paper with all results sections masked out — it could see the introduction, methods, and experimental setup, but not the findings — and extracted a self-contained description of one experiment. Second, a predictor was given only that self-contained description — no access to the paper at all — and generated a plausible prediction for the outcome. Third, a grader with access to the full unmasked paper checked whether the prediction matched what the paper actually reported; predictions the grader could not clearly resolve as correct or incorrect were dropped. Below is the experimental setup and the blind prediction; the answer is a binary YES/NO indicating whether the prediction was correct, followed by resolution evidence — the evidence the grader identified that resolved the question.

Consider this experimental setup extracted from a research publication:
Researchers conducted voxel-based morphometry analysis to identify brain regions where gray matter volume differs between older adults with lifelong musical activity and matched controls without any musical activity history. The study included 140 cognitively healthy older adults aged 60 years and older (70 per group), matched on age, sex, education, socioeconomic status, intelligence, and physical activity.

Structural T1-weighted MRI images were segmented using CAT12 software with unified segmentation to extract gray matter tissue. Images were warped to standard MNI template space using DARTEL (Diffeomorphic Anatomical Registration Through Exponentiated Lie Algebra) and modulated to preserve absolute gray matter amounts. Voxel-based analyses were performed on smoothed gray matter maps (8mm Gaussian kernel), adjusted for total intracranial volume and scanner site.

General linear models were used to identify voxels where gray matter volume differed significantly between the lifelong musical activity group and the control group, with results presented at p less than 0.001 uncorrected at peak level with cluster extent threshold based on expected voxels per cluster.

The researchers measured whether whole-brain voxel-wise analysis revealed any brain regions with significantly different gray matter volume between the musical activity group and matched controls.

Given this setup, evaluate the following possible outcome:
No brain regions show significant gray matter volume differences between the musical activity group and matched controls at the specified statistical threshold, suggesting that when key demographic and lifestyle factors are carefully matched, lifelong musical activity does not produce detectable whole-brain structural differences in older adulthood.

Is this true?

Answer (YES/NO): NO